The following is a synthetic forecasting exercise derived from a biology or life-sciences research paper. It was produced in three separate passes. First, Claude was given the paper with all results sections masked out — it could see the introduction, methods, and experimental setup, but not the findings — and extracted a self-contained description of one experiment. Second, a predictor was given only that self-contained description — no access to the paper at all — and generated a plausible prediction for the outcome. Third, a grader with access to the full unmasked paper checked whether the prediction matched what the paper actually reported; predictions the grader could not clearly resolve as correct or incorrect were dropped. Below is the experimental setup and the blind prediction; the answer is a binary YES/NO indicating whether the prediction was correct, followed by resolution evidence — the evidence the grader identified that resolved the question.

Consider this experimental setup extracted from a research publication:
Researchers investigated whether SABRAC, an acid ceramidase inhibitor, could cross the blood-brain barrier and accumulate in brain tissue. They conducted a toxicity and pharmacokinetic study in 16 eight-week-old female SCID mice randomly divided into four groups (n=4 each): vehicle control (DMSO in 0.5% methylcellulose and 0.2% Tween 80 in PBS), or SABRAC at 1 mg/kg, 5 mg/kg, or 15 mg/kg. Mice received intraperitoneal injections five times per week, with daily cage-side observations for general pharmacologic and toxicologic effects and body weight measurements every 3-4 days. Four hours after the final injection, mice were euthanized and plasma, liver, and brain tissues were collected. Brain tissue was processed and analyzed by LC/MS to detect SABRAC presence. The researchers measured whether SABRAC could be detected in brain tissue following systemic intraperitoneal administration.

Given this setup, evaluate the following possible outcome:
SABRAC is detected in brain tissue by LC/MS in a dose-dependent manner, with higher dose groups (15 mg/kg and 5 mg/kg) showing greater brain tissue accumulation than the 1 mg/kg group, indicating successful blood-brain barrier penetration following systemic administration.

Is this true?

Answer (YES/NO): YES